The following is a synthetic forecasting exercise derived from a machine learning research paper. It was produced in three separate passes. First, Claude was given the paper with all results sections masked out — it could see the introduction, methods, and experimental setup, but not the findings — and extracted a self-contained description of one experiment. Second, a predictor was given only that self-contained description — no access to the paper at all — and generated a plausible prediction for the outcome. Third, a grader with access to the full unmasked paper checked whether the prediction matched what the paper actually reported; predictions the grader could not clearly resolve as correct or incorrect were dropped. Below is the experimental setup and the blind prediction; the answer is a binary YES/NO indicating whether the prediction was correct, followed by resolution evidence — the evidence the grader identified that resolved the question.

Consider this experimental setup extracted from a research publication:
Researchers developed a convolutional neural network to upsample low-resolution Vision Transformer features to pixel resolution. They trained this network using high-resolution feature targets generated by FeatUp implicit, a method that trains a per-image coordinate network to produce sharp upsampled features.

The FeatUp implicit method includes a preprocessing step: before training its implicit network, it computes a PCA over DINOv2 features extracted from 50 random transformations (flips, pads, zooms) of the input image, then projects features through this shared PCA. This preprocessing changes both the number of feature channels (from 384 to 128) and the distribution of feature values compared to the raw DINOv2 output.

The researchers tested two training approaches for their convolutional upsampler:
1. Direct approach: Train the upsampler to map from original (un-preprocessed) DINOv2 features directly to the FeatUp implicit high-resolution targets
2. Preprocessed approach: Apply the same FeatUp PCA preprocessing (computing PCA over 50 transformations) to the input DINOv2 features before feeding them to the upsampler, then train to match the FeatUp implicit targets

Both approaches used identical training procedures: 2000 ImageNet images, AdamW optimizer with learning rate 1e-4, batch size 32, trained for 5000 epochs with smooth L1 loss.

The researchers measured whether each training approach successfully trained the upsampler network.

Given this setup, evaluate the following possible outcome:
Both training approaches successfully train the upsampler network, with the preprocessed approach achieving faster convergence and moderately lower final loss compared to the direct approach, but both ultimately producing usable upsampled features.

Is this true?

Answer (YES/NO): NO